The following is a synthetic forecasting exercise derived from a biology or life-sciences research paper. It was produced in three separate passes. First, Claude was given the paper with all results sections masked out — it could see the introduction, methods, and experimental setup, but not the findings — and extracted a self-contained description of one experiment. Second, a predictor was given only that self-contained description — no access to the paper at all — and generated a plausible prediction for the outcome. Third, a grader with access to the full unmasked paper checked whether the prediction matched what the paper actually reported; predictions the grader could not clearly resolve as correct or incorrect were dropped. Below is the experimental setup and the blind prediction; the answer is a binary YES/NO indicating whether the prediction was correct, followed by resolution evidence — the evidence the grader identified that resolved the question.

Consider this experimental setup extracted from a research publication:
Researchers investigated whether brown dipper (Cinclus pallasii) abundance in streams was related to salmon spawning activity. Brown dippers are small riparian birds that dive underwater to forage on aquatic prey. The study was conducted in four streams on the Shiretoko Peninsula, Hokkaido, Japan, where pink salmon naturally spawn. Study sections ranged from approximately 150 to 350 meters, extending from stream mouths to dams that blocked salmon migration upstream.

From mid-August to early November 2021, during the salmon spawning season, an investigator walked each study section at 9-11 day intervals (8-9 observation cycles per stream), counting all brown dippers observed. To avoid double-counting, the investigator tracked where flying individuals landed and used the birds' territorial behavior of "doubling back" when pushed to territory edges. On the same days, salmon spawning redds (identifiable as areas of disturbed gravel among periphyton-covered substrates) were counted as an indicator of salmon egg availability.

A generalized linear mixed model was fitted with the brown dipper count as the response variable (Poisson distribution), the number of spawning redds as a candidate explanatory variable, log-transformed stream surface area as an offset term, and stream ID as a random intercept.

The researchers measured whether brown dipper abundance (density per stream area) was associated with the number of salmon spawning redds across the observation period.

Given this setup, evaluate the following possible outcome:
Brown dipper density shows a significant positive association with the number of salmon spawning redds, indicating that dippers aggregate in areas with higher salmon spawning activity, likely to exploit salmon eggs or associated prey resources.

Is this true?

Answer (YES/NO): YES